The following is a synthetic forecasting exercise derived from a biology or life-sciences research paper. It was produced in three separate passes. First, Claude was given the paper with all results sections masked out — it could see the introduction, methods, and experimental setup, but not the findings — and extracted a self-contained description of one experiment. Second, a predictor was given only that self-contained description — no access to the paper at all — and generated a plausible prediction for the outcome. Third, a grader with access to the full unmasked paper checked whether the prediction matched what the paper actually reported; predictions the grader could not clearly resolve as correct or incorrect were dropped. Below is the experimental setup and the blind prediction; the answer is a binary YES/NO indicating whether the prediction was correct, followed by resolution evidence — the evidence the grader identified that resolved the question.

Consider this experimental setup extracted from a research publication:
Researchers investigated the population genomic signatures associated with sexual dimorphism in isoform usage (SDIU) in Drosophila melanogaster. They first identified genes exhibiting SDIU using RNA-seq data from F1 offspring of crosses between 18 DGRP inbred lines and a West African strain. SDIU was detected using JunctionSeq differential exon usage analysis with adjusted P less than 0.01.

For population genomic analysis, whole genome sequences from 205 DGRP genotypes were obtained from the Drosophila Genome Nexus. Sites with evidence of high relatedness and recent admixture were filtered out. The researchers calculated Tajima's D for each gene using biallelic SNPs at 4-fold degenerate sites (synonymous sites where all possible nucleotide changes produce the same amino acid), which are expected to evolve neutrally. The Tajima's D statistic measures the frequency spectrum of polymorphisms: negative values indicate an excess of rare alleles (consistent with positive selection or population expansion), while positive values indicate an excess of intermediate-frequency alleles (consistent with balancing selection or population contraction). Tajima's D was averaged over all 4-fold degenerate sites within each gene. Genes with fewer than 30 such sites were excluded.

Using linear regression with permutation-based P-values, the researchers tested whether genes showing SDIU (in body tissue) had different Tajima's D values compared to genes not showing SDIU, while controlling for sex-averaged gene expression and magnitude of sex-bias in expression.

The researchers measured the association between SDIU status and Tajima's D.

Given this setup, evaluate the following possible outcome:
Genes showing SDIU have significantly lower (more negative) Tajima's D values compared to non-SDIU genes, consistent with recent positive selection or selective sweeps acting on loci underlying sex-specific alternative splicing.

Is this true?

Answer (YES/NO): YES